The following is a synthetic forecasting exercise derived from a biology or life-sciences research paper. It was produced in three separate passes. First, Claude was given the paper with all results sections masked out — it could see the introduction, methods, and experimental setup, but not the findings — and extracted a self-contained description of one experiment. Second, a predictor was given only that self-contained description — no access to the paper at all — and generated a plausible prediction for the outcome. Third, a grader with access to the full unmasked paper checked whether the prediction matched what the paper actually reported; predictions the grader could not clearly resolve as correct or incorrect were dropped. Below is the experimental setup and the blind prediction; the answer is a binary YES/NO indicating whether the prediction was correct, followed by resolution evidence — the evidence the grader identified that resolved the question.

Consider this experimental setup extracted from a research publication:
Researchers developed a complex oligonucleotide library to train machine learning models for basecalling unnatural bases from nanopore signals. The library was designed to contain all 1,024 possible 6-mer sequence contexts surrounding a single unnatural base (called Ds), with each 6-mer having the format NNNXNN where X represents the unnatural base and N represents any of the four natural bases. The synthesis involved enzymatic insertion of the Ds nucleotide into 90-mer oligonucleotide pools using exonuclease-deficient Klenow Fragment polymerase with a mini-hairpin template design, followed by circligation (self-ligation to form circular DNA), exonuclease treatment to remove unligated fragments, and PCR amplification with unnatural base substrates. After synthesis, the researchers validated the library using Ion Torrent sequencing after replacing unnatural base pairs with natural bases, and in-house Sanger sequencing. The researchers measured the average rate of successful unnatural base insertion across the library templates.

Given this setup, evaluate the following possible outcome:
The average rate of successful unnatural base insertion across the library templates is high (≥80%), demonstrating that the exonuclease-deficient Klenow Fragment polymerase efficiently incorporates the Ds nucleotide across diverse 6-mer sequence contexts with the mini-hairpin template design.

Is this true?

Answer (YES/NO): YES